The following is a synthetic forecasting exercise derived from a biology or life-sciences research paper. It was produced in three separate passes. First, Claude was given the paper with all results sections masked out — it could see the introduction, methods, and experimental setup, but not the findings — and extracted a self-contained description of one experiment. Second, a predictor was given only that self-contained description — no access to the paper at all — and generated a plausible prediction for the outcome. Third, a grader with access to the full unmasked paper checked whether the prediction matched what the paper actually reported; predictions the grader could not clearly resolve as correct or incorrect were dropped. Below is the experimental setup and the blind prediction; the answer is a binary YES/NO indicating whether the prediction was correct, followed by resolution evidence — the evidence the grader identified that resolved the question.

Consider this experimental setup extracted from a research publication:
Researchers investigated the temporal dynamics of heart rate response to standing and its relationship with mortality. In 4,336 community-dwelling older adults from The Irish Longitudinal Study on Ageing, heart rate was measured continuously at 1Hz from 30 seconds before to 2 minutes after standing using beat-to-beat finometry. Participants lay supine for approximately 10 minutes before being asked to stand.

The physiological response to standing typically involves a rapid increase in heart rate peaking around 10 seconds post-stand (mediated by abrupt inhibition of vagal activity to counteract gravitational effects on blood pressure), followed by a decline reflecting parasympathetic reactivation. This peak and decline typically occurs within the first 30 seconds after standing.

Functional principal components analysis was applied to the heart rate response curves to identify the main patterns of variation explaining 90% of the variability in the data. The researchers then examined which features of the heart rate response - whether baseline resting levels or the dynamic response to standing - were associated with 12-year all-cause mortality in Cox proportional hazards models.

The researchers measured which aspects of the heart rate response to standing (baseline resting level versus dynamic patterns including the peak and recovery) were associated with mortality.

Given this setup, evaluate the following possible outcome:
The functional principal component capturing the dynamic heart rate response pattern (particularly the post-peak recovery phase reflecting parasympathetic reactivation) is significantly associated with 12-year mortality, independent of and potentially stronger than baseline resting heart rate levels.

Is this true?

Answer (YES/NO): NO